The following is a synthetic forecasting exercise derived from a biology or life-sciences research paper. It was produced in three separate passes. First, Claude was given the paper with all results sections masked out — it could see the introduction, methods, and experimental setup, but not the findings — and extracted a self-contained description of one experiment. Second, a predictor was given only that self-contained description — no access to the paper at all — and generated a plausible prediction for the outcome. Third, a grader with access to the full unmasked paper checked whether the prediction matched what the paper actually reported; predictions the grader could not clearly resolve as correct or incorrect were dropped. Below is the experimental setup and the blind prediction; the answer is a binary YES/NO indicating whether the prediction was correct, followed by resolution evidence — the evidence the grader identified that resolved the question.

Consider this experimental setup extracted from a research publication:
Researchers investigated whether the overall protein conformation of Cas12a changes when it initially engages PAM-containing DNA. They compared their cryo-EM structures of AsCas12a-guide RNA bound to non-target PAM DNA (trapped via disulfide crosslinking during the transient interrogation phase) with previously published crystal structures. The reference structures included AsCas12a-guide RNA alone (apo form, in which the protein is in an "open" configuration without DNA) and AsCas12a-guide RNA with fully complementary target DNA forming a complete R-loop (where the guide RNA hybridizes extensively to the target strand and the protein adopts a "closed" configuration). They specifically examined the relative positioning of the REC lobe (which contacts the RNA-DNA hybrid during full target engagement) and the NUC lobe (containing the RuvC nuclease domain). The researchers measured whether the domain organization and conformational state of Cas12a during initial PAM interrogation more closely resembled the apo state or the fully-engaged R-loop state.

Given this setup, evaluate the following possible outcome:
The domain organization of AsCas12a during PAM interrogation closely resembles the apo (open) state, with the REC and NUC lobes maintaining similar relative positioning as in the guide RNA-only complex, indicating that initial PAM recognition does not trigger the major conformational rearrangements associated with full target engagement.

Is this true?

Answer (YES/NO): YES